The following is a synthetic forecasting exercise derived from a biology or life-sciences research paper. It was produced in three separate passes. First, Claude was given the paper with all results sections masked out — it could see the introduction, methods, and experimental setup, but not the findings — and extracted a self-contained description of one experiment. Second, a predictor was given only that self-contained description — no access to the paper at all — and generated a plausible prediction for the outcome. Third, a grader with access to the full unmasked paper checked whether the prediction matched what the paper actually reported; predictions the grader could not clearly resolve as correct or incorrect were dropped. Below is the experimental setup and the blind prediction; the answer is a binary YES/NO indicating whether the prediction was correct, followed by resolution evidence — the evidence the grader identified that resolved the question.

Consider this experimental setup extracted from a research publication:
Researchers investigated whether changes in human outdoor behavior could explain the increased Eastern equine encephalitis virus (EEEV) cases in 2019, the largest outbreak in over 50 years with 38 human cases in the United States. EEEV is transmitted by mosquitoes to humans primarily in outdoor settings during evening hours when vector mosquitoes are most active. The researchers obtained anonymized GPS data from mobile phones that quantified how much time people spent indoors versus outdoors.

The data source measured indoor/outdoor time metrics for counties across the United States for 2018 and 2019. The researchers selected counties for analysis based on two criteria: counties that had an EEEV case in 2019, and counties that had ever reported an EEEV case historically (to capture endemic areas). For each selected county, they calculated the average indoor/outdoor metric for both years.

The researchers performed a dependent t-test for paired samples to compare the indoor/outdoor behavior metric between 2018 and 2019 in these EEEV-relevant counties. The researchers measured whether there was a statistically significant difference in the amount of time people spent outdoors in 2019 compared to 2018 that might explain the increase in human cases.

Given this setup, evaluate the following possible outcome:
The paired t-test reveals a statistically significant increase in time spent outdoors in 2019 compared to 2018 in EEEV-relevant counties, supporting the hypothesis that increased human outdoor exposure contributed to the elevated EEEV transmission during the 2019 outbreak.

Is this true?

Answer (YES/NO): NO